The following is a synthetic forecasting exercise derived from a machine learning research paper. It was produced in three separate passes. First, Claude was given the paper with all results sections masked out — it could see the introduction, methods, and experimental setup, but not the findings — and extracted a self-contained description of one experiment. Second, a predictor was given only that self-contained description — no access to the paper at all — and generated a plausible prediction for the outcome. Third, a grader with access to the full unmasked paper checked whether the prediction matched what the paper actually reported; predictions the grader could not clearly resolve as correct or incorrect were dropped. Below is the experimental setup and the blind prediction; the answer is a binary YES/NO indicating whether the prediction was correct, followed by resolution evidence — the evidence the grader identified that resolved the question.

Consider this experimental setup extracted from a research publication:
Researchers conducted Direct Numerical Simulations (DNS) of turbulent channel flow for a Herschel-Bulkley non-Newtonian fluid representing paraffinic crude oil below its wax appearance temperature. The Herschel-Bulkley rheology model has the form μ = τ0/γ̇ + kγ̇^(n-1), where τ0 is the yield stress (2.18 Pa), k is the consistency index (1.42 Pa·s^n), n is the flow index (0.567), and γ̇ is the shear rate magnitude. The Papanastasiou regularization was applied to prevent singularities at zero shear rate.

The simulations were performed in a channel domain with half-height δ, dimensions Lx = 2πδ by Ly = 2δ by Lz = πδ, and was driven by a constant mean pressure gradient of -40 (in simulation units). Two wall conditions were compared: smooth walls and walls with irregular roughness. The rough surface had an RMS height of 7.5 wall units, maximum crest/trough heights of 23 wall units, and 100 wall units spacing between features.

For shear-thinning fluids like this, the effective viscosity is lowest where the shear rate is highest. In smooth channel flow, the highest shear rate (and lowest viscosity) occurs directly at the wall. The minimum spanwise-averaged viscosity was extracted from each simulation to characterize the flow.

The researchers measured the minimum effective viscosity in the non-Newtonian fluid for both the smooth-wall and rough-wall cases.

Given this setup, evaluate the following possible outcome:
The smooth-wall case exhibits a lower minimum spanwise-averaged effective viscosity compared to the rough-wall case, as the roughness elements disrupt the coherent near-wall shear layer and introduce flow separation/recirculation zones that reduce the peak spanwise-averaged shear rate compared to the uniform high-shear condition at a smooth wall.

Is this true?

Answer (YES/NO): YES